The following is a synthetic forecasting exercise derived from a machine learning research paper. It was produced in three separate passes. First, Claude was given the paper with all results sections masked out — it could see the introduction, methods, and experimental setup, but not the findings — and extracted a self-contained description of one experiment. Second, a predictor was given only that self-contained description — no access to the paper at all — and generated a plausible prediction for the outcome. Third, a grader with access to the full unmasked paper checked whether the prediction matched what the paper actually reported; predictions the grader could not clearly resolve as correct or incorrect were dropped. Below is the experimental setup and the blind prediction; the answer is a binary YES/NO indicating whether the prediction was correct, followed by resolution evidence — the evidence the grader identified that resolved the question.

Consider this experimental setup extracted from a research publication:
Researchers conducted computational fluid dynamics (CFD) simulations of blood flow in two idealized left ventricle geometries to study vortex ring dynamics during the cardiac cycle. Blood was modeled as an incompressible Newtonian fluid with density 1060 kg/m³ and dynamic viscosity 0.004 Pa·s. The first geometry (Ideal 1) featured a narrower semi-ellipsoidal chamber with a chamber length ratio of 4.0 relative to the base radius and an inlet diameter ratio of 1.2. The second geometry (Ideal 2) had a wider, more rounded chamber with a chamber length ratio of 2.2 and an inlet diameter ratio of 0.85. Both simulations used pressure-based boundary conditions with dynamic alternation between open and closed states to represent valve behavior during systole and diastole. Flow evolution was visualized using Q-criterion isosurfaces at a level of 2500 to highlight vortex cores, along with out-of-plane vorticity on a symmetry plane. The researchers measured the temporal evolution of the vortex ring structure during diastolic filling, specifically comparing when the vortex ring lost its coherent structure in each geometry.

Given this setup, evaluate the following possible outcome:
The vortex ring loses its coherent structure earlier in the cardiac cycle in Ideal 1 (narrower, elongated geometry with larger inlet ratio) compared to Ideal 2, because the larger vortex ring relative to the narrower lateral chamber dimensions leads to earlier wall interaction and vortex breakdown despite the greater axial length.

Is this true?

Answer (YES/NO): YES